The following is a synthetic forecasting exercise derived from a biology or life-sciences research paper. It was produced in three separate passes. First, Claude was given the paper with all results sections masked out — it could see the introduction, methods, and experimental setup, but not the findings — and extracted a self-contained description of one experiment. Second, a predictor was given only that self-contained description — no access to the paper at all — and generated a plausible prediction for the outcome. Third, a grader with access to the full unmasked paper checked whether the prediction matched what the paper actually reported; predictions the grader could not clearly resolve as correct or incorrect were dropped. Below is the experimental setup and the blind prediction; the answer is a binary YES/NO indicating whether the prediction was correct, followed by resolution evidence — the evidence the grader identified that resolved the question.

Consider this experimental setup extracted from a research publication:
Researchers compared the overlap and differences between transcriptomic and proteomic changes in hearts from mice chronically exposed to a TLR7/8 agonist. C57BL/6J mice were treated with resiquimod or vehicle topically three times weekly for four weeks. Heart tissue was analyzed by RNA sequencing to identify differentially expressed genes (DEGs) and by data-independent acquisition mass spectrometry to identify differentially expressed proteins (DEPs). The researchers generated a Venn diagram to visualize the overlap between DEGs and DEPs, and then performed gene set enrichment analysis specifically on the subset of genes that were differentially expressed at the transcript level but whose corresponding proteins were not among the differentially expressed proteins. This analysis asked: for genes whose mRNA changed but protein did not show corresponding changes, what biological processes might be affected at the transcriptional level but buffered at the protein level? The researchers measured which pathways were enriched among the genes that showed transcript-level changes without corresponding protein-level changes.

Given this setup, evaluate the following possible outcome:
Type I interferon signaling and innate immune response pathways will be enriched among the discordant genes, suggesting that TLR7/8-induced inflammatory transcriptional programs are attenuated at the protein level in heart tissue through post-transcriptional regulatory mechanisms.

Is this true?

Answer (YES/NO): NO